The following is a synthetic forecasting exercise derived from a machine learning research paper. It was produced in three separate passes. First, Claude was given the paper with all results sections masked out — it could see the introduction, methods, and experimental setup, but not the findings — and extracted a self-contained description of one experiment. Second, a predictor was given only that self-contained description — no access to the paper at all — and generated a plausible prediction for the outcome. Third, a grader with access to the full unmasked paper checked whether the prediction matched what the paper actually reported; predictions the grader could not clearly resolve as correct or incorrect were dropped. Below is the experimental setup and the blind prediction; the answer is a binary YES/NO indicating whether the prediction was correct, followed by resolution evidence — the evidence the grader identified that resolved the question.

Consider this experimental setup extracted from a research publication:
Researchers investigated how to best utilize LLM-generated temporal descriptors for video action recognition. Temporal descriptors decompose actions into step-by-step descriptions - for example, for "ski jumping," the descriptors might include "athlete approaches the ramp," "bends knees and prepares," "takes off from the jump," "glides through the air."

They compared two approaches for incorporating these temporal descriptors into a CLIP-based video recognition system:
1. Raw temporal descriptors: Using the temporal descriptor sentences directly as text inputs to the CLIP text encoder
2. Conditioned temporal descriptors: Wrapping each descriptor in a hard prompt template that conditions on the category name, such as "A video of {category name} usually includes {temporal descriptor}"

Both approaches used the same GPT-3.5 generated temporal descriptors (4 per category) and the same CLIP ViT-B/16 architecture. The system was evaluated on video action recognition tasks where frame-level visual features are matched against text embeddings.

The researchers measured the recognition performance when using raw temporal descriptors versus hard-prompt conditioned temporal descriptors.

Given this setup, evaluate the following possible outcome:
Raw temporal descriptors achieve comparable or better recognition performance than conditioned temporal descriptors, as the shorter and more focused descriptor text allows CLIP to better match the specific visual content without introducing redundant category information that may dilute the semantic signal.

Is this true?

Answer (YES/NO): NO